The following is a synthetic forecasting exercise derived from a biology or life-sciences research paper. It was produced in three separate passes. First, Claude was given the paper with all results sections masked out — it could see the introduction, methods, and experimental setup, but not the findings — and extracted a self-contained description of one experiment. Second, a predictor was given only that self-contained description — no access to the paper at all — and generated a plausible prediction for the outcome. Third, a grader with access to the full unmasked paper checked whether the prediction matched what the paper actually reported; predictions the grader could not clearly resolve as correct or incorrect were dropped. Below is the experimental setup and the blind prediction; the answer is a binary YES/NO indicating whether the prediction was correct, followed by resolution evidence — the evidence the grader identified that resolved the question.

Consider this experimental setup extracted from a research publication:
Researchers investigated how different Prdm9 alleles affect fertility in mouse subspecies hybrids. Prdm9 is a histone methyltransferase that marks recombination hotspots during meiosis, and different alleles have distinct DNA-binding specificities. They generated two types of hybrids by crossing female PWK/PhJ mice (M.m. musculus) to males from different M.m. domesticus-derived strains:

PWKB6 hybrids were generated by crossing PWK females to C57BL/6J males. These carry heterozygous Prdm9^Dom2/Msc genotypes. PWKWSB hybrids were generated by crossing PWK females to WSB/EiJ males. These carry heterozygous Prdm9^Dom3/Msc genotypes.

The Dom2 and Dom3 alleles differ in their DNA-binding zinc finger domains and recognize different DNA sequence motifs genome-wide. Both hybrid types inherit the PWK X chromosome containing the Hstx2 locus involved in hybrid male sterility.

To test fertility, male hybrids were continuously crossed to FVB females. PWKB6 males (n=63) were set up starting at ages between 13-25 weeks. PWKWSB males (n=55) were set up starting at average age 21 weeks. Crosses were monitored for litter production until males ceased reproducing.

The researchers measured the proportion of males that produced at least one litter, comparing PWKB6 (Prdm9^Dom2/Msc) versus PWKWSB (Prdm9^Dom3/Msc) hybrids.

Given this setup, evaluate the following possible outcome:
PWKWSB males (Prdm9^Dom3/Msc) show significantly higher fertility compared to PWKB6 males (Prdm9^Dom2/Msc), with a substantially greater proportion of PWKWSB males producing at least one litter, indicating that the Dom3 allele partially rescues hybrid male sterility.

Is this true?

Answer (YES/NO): YES